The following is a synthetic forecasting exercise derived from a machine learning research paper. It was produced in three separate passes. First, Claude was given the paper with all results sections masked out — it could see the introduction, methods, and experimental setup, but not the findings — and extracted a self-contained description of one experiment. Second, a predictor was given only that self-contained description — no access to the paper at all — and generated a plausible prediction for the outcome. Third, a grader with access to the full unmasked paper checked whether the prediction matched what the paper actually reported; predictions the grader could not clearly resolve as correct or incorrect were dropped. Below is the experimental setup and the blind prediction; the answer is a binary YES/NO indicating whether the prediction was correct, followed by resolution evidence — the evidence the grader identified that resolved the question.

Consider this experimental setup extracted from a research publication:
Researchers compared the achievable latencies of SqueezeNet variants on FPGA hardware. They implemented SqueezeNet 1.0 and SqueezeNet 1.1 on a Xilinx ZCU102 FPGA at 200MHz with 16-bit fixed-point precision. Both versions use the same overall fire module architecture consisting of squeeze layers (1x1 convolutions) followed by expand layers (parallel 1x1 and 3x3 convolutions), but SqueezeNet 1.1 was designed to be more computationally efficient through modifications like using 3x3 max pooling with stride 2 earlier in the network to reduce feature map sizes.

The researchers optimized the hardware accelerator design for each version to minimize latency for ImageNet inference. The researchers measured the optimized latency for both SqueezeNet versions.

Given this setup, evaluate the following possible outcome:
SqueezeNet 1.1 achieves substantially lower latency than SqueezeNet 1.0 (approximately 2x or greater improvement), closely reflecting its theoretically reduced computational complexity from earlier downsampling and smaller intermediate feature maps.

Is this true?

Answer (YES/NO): NO